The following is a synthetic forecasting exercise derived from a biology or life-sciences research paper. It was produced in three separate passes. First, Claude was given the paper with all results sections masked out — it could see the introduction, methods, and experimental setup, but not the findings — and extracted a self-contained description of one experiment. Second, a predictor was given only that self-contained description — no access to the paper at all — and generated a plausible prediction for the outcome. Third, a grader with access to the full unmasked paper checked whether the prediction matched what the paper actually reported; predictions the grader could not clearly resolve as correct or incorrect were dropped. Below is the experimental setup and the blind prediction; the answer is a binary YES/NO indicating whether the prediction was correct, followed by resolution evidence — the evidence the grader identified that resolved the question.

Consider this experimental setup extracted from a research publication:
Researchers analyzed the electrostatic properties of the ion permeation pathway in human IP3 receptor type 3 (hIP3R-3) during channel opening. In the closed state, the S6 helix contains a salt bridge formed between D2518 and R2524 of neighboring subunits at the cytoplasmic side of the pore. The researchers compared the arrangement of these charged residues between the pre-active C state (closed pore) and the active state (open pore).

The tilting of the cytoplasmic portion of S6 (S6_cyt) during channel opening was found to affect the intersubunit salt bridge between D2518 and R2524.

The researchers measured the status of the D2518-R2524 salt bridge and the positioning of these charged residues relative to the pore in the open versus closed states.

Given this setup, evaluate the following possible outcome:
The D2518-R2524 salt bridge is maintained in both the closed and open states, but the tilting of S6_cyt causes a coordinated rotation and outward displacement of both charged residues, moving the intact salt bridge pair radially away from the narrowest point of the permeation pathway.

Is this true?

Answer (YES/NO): NO